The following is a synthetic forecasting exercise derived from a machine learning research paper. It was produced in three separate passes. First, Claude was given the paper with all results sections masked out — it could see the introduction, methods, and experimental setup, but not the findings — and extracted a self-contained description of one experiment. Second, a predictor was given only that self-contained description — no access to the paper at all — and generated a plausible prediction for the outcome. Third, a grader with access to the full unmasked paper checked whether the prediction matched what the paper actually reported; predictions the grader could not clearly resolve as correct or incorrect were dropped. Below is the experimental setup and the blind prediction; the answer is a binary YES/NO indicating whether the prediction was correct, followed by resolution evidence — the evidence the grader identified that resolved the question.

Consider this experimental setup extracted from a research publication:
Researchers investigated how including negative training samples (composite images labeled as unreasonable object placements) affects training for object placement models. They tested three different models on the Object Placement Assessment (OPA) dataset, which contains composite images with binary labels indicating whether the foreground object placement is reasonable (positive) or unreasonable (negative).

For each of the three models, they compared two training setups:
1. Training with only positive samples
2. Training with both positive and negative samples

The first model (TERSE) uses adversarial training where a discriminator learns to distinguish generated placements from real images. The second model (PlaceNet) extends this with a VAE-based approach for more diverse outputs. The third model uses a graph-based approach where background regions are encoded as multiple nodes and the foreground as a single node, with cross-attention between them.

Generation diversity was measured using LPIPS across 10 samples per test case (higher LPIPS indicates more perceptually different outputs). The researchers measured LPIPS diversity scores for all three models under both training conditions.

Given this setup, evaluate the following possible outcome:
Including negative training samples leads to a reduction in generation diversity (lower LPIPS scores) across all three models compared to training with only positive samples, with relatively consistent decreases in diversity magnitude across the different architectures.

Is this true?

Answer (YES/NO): NO